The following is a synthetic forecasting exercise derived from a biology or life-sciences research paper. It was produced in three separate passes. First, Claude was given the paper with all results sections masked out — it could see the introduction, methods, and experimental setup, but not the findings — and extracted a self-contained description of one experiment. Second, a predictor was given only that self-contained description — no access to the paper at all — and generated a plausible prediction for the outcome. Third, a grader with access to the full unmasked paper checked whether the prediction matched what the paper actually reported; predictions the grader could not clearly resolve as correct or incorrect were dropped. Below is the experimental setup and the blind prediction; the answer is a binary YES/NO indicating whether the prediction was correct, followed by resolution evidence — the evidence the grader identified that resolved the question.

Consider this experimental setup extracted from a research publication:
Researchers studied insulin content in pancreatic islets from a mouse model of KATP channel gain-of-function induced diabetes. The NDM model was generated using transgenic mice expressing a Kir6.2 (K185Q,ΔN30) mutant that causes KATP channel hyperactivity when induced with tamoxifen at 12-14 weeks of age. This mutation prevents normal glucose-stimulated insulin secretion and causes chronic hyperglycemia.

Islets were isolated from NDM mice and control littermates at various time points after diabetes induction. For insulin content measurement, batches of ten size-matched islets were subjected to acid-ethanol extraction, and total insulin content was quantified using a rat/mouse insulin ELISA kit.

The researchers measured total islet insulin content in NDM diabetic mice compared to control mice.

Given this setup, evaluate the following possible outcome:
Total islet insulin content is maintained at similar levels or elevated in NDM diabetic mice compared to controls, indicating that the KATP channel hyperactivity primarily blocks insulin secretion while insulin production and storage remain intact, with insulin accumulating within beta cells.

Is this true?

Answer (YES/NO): NO